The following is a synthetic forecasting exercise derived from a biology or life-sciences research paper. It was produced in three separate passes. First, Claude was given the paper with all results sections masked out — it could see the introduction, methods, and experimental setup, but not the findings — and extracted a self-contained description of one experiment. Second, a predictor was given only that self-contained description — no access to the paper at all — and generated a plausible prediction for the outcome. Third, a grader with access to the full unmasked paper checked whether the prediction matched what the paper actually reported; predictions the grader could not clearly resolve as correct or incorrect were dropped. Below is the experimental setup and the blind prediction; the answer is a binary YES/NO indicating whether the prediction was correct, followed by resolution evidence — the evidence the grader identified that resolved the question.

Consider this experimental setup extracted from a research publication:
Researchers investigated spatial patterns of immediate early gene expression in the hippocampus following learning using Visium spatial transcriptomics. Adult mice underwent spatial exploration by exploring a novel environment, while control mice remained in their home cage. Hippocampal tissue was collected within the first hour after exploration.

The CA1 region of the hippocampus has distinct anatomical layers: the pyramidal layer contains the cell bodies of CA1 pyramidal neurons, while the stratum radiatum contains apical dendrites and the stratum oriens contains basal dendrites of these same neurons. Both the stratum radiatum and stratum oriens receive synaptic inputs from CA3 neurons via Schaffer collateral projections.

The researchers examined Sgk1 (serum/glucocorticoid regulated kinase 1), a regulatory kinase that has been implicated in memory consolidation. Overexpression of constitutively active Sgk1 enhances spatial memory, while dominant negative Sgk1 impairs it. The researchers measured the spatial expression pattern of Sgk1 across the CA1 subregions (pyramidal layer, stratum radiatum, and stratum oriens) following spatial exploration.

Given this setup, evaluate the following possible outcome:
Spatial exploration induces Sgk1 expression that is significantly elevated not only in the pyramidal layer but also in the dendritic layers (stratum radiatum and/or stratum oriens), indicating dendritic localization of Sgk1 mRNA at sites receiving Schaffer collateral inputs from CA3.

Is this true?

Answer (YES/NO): NO